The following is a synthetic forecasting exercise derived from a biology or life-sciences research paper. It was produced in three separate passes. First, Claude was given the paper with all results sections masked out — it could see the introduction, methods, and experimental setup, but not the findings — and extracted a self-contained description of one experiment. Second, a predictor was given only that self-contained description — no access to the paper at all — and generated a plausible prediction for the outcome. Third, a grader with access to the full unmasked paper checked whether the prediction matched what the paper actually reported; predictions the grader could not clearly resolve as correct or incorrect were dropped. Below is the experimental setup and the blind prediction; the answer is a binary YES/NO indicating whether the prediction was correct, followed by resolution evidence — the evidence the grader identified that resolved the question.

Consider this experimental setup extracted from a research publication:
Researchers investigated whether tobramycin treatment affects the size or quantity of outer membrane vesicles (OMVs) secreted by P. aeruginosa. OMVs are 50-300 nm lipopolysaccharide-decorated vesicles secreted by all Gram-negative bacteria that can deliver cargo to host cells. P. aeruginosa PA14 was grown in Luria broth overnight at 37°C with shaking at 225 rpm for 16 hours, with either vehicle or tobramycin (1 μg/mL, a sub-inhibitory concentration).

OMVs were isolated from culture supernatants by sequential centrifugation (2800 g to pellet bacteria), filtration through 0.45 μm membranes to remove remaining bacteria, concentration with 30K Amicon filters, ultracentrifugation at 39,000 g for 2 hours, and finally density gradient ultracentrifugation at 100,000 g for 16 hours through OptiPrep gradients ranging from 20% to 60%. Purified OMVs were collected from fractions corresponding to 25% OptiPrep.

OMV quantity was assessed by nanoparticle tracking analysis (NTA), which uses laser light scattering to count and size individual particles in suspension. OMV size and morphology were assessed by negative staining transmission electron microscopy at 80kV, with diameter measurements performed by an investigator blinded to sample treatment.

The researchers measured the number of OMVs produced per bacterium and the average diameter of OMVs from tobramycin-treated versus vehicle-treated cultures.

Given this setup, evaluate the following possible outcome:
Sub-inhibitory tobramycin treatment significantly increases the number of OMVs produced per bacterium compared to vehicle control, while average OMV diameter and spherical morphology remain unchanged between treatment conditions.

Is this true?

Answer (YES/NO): YES